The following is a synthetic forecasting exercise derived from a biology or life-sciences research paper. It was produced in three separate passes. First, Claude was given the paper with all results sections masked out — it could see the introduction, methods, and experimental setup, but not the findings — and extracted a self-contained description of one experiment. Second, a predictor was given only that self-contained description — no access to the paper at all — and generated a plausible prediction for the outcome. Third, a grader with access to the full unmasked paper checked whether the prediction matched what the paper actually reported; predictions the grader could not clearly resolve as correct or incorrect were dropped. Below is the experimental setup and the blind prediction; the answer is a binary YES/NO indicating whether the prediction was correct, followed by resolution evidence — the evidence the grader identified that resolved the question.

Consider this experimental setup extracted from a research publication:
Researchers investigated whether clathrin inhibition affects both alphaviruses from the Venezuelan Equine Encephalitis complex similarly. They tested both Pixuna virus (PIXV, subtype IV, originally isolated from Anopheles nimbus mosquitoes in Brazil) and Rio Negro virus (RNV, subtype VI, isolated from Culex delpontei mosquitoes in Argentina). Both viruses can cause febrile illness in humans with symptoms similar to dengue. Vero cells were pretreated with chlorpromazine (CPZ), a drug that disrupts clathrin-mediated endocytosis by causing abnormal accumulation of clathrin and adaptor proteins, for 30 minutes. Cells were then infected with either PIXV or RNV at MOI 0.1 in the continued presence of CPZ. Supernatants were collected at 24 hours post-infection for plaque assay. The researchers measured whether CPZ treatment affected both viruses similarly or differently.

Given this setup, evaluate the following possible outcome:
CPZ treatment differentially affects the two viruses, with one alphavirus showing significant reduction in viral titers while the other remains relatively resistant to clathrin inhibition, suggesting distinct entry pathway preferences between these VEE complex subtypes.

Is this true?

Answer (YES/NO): NO